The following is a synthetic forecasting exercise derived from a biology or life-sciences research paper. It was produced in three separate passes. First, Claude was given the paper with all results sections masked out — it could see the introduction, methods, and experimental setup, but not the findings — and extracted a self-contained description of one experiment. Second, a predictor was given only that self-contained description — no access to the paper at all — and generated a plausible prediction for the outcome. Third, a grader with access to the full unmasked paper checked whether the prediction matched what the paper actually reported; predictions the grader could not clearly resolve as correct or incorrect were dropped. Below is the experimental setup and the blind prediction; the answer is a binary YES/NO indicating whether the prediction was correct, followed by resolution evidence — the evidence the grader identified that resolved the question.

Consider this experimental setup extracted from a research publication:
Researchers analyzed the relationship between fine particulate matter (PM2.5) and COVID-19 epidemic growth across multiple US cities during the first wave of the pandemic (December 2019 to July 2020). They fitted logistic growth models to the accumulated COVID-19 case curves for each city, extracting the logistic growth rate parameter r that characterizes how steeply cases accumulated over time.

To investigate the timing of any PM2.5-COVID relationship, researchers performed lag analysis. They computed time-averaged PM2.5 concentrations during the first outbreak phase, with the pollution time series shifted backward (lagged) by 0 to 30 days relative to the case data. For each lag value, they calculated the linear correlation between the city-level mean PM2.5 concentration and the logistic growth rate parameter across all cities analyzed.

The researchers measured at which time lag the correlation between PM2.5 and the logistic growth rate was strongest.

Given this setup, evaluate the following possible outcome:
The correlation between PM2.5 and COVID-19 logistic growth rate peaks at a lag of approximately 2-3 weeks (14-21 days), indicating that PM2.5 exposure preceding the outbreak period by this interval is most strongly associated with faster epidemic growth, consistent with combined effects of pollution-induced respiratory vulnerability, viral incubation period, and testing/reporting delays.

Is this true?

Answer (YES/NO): NO